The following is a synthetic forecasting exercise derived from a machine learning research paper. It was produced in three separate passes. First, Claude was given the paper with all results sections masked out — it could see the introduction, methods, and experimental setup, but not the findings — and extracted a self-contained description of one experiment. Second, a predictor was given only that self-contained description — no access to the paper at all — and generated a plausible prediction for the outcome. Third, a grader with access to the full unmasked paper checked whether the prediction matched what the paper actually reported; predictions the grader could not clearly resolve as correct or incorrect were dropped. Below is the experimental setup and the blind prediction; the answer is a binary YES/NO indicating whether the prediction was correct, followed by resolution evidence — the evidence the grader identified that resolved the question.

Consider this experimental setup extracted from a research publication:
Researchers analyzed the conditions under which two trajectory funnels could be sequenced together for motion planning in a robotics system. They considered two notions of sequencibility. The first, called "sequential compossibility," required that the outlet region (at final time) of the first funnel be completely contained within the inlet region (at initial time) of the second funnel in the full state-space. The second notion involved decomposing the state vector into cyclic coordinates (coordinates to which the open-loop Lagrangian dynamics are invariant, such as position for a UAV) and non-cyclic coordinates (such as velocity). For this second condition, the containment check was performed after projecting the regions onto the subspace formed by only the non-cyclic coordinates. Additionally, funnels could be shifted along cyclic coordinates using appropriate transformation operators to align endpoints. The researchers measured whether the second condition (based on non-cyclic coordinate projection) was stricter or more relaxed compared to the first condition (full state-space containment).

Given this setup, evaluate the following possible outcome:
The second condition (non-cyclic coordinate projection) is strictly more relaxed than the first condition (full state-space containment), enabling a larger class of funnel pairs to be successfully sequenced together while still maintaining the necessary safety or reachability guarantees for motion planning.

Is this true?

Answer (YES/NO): YES